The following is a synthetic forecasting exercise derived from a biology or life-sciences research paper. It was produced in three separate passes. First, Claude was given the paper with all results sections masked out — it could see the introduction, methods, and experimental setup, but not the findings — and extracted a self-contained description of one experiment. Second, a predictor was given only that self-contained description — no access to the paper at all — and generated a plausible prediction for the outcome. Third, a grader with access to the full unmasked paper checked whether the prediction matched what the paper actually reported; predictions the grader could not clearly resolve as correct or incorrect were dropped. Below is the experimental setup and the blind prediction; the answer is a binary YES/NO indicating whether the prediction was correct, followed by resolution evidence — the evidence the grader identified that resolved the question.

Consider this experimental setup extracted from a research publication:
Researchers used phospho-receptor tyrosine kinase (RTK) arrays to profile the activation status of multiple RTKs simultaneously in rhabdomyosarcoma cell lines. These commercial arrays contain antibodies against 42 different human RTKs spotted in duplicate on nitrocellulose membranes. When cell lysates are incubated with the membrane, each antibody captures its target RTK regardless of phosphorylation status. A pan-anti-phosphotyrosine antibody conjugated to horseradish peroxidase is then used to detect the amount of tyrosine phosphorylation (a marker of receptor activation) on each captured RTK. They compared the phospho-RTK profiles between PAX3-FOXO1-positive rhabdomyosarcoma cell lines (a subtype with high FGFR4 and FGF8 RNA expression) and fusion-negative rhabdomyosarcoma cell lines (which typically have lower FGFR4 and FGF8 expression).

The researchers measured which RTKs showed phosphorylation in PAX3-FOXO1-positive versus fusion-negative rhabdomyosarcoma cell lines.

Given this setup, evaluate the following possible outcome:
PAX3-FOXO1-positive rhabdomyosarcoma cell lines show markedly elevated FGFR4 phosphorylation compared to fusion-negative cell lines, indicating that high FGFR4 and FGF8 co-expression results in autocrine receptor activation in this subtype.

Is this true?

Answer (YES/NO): YES